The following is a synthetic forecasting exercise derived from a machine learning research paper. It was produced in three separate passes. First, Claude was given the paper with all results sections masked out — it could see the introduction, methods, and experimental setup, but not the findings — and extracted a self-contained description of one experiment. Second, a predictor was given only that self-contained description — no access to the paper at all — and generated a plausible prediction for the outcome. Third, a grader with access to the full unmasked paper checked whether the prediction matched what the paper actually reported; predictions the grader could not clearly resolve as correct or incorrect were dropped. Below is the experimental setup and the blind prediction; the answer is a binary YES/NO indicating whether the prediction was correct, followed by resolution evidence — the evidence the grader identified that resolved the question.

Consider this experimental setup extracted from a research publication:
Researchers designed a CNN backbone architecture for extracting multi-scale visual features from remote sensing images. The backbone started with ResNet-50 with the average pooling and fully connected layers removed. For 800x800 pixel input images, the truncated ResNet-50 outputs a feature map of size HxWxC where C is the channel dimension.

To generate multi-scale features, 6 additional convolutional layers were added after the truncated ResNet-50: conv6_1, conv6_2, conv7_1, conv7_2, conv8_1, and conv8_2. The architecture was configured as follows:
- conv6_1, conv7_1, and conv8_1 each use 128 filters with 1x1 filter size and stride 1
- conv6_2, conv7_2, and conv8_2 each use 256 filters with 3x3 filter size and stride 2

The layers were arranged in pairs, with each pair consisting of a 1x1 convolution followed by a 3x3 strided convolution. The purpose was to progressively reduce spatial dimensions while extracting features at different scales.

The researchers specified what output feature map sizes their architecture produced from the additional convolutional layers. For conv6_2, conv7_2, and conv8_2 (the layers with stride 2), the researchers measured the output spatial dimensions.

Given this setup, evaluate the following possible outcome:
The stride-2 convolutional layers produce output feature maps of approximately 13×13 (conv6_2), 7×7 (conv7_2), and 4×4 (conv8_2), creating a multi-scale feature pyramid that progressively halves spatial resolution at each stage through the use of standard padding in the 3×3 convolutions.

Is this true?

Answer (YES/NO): NO